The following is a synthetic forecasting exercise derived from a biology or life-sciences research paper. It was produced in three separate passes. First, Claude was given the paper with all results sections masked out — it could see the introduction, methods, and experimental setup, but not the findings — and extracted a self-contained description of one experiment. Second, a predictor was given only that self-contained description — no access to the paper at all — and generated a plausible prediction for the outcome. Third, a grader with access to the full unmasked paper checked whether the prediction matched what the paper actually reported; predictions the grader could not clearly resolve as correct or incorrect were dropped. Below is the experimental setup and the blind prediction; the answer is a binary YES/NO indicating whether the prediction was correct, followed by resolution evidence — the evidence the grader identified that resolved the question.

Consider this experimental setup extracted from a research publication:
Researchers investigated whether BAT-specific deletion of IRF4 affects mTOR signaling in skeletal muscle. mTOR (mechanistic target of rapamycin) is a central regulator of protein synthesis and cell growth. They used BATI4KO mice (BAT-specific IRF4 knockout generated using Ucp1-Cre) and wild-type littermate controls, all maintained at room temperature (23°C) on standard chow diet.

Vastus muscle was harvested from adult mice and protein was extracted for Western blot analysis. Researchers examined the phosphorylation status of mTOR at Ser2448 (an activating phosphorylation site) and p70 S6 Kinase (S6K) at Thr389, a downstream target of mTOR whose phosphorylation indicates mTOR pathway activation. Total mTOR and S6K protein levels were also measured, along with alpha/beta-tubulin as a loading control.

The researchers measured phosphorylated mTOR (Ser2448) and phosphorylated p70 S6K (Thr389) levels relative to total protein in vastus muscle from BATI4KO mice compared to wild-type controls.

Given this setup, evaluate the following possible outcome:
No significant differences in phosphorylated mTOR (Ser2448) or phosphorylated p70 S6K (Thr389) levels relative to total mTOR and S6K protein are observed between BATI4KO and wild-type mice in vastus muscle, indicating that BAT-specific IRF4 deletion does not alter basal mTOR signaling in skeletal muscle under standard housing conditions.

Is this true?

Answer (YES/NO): NO